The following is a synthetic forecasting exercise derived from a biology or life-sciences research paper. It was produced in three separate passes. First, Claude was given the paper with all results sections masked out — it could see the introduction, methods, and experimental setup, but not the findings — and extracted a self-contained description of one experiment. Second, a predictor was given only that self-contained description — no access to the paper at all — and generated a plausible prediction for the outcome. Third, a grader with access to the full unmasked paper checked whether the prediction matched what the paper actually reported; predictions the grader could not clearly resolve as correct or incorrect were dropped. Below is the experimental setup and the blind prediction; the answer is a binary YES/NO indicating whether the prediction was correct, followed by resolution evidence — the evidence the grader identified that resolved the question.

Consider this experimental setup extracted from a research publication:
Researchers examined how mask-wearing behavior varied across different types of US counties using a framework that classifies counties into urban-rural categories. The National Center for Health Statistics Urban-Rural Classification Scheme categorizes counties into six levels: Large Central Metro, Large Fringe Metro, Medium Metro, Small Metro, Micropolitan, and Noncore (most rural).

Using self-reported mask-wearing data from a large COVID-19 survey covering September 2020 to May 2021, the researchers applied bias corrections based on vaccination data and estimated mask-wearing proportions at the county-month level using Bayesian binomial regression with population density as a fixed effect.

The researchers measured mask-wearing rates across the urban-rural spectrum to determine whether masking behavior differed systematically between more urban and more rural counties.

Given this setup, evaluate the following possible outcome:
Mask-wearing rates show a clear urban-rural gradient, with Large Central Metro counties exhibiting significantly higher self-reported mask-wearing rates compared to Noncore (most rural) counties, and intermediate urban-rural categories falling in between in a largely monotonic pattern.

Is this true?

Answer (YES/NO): YES